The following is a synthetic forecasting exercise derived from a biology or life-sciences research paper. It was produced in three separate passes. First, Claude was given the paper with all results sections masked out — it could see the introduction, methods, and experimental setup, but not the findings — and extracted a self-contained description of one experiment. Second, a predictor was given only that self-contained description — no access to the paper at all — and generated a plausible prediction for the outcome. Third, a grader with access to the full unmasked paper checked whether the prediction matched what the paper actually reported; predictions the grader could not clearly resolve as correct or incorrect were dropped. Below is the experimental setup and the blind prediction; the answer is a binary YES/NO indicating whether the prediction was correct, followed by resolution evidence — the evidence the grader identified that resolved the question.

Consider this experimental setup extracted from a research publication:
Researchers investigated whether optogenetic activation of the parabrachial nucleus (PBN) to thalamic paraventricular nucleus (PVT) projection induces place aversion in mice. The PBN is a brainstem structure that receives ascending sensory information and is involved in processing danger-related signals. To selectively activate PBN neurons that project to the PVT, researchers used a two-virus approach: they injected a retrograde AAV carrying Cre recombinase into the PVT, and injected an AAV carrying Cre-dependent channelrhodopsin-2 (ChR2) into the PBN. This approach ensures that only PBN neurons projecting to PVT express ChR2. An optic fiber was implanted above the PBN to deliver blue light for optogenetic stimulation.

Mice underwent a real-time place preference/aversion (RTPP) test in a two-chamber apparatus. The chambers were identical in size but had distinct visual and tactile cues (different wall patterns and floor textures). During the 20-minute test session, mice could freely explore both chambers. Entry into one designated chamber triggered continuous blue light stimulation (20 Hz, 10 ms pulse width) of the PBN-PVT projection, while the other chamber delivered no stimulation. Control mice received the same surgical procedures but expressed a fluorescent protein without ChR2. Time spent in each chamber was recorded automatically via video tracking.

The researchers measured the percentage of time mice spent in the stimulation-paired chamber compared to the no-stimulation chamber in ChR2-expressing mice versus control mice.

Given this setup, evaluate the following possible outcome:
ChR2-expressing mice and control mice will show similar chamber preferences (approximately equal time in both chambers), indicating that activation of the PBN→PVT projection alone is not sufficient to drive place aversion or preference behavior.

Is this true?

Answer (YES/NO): NO